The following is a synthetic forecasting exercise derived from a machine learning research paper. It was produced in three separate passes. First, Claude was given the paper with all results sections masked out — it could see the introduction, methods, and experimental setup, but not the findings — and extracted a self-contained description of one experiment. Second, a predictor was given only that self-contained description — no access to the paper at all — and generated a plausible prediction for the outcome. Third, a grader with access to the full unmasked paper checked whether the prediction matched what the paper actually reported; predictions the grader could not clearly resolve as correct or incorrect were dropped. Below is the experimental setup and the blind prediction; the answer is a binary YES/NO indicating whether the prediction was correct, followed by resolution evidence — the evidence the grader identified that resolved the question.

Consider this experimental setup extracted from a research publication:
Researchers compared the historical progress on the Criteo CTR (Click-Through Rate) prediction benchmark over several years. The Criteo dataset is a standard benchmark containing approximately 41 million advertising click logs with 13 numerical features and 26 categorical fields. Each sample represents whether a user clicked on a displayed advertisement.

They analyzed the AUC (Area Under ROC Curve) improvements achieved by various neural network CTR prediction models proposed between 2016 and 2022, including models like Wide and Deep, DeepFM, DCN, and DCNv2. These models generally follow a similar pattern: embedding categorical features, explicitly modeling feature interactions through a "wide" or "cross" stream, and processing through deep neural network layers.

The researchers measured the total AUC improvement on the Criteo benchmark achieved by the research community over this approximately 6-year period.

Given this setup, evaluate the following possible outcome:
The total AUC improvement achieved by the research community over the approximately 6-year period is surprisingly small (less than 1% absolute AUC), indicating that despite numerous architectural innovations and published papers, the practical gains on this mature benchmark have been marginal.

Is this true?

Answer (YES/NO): NO